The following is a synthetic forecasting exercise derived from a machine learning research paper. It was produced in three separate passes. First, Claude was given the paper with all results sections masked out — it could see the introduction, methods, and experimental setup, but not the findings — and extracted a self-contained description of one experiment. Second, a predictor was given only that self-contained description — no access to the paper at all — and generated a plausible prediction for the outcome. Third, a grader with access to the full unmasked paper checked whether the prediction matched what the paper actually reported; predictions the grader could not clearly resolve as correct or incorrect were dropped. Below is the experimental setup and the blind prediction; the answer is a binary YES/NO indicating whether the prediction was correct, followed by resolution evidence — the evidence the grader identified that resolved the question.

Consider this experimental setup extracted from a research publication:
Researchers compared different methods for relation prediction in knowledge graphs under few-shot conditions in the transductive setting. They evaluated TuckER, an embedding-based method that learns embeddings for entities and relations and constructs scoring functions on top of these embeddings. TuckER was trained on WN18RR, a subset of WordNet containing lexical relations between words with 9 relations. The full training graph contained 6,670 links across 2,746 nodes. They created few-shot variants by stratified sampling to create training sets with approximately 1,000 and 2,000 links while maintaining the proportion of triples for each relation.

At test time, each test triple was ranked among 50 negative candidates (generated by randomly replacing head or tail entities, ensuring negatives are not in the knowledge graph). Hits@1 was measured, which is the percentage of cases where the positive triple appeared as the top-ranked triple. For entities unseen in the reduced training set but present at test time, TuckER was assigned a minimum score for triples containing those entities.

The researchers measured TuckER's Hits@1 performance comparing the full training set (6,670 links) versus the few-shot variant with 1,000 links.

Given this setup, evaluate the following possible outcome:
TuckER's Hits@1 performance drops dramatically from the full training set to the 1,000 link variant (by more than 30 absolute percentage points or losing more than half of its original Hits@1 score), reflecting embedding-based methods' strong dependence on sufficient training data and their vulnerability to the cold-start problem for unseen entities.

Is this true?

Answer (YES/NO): YES